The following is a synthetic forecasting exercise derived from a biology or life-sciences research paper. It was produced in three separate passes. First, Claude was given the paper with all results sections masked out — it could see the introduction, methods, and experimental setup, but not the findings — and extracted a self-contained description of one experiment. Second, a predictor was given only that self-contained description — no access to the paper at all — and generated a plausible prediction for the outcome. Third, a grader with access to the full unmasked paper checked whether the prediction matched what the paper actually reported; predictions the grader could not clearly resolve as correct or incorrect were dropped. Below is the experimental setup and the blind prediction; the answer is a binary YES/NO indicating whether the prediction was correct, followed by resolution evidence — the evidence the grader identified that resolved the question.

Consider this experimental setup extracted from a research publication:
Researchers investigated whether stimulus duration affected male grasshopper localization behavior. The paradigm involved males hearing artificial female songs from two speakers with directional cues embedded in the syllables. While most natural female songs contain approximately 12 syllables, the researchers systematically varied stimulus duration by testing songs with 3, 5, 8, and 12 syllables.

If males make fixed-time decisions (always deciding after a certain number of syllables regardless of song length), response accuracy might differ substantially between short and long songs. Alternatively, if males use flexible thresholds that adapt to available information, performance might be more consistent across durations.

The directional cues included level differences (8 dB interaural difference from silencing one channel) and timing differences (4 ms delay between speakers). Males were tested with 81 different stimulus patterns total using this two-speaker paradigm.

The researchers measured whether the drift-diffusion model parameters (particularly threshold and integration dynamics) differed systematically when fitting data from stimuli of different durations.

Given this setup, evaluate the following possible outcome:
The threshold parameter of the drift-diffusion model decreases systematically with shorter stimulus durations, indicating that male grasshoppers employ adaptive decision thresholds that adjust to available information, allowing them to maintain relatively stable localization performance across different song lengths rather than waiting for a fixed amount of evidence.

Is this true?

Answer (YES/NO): NO